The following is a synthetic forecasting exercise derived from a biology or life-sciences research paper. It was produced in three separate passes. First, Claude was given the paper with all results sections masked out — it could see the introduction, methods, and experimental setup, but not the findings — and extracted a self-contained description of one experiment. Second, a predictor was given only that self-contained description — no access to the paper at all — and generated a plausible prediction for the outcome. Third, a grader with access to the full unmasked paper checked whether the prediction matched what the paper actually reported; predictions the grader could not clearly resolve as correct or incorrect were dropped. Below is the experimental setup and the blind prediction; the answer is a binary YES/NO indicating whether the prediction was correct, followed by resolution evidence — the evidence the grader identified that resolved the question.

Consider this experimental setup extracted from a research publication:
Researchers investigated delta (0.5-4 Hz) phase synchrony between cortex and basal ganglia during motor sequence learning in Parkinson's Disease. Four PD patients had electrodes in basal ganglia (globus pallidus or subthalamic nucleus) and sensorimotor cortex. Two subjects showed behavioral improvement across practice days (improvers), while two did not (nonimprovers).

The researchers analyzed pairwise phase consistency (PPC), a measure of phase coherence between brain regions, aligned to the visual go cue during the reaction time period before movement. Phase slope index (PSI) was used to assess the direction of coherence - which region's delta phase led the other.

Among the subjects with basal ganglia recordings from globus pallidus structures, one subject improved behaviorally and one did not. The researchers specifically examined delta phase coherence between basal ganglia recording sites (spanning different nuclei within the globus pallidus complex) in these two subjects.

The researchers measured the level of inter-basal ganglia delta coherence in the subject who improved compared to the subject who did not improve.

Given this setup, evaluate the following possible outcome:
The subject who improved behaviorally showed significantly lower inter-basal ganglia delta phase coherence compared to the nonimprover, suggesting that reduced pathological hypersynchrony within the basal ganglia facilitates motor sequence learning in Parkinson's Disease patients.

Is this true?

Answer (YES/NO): YES